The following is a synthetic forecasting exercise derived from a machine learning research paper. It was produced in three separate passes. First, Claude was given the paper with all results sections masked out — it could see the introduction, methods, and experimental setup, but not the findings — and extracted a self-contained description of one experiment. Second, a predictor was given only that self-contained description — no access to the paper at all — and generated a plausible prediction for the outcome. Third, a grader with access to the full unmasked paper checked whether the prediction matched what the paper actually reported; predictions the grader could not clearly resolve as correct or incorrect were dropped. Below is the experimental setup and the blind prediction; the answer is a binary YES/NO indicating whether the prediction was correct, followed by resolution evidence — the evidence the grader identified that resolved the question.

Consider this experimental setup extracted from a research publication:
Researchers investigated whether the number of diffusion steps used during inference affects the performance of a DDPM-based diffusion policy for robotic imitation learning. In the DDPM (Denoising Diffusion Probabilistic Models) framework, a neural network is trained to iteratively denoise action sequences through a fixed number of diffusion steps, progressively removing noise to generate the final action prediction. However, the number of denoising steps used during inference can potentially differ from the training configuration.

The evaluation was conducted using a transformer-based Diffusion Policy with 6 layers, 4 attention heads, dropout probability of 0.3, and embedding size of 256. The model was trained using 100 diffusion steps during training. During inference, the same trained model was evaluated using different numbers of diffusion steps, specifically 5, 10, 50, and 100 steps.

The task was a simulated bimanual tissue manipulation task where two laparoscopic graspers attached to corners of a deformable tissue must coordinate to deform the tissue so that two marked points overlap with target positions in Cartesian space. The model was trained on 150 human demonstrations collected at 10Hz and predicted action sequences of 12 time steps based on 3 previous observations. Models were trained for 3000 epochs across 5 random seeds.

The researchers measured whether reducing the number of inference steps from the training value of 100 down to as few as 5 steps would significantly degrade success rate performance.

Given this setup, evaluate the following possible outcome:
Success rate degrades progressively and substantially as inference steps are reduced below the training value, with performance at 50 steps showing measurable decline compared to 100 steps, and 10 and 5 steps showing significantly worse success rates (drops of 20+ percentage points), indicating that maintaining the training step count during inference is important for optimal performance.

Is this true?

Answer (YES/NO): NO